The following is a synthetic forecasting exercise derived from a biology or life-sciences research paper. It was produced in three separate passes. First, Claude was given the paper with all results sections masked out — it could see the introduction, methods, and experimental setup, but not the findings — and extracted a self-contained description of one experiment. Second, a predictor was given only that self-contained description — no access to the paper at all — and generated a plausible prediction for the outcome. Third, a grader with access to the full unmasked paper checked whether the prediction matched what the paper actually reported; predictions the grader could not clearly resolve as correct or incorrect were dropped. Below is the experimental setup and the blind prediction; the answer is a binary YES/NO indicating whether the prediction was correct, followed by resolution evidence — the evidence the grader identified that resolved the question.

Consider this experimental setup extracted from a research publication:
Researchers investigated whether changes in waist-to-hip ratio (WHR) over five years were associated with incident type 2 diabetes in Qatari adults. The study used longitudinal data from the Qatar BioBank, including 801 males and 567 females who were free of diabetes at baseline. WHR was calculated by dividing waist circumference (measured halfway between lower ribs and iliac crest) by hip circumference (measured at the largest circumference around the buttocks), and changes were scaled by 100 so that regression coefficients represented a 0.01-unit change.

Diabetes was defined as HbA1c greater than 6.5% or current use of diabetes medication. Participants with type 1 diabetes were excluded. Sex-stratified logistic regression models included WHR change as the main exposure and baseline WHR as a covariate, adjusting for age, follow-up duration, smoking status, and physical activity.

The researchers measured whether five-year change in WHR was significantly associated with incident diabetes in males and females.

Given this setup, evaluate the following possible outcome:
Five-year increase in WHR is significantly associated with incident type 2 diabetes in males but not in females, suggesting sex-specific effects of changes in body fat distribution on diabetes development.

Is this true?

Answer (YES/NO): NO